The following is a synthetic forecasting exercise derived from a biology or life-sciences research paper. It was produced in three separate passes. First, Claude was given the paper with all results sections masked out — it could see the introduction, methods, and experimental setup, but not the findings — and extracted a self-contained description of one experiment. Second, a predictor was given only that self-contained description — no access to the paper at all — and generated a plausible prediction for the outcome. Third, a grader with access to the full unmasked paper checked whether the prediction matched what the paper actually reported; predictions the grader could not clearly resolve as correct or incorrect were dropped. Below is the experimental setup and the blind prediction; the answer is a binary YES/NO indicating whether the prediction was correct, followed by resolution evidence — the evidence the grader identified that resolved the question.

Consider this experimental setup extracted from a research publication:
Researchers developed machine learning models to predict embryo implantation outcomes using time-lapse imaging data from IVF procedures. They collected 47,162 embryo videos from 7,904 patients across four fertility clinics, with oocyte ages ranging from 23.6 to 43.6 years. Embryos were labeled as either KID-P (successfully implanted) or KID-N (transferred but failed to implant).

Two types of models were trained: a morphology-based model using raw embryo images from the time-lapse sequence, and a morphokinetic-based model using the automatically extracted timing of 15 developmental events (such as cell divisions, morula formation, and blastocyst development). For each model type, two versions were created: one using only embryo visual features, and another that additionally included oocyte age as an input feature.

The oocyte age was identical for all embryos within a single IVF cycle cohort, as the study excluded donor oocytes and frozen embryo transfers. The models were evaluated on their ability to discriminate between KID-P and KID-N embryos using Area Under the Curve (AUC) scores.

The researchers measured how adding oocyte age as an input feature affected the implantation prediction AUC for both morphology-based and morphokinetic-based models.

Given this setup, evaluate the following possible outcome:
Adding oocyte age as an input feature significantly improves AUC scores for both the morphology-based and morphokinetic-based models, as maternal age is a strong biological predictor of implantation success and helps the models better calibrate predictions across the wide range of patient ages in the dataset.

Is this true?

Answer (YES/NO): YES